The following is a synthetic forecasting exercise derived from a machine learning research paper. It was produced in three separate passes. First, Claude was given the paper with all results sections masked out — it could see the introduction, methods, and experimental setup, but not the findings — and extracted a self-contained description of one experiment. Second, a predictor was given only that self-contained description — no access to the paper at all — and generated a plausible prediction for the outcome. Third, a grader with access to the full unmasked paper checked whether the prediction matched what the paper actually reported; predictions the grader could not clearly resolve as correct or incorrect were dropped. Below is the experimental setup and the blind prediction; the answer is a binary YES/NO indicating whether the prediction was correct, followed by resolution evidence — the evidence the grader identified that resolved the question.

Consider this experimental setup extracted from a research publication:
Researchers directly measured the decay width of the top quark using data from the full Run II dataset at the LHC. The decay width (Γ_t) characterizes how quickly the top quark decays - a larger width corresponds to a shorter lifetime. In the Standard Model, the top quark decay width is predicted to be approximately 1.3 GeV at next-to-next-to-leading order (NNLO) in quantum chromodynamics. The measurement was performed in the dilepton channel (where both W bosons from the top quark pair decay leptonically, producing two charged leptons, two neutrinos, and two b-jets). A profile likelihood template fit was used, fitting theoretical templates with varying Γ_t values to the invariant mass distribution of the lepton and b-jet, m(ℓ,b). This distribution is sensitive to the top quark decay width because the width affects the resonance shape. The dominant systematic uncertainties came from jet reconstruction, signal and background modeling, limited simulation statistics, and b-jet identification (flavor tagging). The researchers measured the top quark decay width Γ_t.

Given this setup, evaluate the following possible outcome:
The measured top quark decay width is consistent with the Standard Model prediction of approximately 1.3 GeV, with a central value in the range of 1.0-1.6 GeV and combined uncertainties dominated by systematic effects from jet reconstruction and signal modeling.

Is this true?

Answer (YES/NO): NO